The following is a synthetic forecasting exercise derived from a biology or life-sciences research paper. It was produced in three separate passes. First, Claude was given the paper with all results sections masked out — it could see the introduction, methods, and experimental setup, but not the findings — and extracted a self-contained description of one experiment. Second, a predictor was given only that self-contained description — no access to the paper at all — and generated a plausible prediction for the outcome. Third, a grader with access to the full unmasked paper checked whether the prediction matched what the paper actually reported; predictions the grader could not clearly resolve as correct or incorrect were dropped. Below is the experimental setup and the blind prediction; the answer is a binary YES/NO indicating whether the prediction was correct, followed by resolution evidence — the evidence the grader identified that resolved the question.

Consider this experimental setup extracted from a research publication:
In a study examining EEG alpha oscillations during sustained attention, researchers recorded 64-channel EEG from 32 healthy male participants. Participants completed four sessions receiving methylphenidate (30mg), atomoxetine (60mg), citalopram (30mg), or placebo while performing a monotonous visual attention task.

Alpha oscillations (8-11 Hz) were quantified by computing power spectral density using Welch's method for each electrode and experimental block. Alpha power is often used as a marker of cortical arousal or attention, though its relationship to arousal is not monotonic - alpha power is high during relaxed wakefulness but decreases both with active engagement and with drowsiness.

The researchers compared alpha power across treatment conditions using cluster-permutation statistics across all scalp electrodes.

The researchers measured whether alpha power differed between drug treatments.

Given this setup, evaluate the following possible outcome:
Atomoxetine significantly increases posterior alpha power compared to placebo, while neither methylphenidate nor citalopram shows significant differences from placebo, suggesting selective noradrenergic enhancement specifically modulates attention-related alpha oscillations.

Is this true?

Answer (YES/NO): NO